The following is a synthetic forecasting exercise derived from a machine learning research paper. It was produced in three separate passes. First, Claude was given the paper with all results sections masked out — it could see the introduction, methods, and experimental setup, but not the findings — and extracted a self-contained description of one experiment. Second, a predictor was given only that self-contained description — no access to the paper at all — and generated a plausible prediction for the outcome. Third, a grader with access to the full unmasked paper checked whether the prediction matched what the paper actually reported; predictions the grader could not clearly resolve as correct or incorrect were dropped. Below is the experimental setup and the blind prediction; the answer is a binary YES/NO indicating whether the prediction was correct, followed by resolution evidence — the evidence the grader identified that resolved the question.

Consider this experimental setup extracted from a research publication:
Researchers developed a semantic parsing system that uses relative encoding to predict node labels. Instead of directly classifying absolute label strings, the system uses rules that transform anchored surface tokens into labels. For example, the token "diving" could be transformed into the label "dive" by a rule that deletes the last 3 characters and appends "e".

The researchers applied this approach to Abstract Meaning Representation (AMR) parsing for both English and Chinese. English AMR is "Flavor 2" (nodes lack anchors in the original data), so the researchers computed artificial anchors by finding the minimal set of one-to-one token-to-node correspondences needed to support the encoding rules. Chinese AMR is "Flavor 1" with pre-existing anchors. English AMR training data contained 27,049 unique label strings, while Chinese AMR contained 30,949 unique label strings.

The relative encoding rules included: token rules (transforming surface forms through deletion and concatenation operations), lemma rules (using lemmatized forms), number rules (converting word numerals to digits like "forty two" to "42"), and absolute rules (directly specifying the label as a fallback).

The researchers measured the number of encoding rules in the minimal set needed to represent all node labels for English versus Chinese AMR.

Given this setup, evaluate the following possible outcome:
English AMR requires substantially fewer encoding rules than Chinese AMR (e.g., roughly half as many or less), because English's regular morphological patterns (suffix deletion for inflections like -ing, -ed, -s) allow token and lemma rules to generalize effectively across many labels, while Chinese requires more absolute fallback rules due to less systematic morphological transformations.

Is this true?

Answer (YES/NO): NO